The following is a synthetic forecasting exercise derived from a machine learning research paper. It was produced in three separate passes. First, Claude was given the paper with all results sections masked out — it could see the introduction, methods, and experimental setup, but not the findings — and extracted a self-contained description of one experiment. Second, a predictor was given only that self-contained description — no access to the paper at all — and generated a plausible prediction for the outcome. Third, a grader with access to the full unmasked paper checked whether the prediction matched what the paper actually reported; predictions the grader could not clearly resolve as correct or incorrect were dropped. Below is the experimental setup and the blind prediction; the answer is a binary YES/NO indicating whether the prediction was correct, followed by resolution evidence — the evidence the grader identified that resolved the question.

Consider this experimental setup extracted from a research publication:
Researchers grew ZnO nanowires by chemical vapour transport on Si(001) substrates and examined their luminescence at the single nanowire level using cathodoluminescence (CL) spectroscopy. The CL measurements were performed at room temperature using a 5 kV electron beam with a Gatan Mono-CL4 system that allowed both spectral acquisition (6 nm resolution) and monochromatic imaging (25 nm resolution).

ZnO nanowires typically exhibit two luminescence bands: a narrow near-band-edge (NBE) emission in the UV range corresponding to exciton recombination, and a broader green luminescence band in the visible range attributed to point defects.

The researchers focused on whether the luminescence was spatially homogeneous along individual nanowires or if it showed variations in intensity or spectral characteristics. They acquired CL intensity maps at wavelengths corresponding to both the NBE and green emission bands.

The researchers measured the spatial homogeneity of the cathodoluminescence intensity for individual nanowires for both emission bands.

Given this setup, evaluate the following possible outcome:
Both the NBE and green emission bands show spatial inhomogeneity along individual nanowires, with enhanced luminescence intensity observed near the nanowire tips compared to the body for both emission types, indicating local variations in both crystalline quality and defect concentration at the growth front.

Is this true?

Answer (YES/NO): NO